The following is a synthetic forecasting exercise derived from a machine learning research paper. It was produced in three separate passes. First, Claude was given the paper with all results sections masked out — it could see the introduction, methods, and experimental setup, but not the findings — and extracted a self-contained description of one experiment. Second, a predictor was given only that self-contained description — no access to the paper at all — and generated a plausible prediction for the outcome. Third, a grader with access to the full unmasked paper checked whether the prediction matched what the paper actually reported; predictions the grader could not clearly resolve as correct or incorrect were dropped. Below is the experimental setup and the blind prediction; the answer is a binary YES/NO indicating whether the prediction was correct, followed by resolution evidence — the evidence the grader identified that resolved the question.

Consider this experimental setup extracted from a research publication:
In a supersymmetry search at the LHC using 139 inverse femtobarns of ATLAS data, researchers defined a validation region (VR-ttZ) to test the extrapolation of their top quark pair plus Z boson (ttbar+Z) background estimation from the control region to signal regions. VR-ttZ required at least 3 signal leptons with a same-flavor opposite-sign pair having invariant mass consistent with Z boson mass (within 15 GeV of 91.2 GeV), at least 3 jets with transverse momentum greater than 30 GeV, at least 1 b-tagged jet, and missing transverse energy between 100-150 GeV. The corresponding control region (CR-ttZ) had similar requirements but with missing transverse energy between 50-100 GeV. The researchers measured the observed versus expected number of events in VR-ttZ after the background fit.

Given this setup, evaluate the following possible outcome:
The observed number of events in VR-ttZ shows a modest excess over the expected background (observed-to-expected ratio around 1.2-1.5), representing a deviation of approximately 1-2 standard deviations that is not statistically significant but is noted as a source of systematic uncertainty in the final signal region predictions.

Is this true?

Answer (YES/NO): NO